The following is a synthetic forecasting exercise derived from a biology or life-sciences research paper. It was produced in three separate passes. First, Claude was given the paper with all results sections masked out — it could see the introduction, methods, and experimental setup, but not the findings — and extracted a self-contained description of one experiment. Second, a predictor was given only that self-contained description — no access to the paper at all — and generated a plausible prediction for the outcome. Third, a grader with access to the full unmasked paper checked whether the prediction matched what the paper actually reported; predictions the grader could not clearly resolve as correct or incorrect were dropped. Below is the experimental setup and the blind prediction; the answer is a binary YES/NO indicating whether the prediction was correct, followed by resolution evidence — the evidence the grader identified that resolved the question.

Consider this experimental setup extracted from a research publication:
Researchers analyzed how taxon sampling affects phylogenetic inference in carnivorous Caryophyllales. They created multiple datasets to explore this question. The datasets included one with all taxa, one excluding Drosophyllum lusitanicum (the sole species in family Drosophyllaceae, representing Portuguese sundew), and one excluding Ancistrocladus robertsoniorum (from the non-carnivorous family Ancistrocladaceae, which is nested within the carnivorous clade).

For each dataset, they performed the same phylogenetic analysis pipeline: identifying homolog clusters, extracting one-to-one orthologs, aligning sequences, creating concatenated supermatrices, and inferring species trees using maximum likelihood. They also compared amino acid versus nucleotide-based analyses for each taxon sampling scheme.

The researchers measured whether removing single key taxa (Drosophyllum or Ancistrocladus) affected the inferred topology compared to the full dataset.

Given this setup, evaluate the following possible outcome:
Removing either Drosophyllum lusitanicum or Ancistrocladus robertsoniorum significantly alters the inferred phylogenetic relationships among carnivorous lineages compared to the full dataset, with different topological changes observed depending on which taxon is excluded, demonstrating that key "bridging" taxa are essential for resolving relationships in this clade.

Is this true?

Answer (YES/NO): YES